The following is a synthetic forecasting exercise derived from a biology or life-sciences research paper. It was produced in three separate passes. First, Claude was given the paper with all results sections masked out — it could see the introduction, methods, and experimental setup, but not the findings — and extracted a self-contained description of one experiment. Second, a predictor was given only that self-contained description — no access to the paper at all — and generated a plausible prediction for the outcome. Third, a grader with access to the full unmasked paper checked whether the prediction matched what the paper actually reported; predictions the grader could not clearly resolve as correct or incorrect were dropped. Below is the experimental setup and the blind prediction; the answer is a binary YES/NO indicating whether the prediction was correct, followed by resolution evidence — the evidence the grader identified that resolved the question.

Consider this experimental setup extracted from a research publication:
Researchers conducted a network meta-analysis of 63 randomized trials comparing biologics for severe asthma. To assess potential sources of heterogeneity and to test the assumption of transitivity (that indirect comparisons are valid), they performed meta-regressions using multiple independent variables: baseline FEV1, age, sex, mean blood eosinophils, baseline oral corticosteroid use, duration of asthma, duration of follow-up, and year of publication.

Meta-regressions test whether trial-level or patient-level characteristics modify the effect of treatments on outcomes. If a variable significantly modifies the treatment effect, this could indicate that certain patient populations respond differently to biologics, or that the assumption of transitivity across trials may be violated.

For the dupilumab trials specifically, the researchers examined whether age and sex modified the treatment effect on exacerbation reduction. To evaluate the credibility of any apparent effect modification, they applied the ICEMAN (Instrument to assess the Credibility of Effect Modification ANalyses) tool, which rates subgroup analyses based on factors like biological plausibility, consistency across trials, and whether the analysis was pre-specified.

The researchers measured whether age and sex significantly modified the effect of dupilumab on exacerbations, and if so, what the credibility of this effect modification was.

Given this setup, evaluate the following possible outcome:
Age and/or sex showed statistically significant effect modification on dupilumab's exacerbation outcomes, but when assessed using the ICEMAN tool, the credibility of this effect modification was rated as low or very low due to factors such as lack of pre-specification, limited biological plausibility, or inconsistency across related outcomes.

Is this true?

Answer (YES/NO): YES